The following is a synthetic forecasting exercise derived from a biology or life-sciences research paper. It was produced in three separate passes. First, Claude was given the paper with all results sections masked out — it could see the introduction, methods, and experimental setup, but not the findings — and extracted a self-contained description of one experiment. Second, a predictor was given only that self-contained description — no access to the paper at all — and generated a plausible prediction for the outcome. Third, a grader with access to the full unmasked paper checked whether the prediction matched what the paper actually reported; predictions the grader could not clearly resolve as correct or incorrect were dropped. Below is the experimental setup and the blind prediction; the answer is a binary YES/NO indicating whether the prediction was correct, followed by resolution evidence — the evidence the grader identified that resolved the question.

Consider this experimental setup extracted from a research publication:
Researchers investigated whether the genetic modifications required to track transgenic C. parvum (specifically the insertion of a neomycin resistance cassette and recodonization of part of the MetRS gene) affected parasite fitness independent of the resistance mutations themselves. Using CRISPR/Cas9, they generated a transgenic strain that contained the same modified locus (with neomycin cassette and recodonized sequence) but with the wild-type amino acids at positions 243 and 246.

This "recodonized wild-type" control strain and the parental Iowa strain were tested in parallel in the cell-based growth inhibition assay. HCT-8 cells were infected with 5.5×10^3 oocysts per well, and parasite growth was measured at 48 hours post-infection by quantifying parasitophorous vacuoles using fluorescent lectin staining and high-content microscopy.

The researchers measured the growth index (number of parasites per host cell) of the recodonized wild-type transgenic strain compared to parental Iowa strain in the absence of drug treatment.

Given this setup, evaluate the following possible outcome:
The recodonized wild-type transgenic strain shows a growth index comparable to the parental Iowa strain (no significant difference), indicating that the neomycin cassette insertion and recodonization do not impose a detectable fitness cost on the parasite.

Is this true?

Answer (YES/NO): YES